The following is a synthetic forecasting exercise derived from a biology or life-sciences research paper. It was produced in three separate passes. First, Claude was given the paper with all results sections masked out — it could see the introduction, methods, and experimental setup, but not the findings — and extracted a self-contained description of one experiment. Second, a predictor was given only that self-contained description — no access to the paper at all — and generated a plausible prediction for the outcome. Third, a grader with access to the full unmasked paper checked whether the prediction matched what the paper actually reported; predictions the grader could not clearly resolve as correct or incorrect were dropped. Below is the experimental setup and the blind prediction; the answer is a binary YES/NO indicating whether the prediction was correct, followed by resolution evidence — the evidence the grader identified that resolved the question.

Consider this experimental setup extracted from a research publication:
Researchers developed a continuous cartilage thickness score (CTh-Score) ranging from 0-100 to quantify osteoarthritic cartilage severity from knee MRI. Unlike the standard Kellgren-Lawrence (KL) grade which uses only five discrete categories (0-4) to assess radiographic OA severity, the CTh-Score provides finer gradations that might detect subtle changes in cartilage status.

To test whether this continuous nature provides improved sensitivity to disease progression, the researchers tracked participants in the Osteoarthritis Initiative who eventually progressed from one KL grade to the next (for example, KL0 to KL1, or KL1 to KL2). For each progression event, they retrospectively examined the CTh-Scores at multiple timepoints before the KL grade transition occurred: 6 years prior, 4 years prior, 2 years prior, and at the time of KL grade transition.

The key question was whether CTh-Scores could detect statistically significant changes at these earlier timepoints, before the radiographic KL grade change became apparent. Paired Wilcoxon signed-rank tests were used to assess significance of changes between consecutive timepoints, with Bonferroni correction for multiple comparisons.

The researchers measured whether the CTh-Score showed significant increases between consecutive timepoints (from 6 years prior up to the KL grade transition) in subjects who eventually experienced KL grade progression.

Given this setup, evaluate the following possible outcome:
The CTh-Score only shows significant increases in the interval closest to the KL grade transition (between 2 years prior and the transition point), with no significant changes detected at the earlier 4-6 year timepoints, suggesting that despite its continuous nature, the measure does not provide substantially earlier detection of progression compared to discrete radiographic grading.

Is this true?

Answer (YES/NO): NO